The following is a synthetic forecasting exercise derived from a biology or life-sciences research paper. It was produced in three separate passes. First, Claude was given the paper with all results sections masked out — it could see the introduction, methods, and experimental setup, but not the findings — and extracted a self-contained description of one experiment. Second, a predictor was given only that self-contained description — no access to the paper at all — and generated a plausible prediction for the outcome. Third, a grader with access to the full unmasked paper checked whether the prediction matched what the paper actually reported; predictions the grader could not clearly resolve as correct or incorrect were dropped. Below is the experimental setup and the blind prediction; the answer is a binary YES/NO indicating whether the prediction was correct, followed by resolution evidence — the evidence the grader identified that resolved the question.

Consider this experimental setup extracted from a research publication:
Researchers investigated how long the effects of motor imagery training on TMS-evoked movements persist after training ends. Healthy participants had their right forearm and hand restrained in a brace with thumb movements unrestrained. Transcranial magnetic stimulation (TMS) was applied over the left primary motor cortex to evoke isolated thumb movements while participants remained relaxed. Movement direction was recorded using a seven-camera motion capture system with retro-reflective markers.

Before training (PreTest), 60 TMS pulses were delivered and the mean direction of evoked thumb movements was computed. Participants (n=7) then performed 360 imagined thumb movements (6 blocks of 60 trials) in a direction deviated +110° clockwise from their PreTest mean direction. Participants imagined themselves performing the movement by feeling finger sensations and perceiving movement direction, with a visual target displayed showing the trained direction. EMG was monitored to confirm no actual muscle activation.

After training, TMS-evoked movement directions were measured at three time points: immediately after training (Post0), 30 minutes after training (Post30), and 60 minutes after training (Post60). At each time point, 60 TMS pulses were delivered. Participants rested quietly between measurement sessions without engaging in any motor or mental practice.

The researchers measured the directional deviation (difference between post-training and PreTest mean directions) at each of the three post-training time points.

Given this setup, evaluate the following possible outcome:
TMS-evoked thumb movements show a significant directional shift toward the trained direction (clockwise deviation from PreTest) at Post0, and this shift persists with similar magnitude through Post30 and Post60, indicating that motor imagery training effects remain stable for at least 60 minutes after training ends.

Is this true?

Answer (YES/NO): NO